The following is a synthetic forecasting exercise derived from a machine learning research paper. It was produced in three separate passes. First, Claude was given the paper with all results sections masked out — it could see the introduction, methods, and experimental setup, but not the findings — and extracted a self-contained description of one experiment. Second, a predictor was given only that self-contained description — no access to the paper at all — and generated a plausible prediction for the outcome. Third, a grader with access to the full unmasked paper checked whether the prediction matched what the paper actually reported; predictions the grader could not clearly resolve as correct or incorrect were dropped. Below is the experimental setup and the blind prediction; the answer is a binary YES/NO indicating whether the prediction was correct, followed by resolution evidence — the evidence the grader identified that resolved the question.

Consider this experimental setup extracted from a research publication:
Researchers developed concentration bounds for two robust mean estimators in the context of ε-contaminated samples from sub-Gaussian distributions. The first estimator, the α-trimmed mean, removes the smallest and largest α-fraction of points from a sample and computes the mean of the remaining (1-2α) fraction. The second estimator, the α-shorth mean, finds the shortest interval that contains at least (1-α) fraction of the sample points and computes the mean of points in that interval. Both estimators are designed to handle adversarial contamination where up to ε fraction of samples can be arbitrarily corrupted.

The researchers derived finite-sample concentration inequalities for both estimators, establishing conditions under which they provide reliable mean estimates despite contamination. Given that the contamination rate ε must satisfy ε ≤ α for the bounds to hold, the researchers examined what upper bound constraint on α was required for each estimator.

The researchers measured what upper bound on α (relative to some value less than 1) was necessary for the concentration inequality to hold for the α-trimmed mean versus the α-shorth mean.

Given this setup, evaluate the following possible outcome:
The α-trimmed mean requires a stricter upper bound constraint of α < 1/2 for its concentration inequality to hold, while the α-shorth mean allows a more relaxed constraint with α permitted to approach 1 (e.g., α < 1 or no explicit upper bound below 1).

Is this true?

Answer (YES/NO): NO